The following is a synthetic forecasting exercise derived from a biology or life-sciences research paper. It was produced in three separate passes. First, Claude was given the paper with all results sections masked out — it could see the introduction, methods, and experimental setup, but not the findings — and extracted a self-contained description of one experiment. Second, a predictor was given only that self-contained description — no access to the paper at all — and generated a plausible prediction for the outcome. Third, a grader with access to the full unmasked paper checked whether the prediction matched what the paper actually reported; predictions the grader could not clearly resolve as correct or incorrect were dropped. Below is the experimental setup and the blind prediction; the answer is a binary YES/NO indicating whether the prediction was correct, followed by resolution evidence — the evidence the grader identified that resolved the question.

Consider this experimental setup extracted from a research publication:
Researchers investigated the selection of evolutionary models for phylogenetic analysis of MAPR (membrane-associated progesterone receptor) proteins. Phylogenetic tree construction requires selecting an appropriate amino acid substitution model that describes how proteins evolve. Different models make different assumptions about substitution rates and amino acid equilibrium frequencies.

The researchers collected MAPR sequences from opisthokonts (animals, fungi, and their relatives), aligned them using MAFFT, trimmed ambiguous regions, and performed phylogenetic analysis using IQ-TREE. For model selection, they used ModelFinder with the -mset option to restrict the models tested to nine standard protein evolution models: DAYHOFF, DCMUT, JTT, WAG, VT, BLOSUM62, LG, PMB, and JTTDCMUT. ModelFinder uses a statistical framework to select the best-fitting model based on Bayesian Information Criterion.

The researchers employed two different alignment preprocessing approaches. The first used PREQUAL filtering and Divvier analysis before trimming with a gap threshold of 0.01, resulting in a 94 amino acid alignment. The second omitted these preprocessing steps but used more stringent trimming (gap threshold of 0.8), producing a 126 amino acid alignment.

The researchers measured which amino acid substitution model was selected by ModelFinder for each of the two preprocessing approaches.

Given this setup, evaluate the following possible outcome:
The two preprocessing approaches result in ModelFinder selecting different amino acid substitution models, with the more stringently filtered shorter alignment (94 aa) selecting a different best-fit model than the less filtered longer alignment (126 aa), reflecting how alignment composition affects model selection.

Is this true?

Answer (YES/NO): NO